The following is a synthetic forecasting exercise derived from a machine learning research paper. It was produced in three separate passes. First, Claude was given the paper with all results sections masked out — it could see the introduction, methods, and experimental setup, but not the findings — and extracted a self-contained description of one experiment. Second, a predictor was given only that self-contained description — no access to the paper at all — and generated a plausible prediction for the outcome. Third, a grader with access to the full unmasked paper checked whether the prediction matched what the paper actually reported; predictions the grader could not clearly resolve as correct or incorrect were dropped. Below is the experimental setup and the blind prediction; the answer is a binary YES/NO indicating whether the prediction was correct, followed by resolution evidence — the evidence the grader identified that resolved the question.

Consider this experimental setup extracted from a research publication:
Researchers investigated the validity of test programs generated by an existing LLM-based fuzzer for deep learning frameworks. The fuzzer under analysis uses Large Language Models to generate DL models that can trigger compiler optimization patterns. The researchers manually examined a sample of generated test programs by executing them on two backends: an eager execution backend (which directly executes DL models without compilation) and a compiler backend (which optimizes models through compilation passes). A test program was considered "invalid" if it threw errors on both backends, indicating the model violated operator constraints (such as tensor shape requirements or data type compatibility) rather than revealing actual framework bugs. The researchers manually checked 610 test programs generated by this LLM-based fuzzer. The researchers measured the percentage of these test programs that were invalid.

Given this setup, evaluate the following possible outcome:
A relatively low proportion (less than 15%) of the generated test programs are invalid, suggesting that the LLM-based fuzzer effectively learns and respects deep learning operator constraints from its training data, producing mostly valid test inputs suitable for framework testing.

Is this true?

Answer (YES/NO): NO